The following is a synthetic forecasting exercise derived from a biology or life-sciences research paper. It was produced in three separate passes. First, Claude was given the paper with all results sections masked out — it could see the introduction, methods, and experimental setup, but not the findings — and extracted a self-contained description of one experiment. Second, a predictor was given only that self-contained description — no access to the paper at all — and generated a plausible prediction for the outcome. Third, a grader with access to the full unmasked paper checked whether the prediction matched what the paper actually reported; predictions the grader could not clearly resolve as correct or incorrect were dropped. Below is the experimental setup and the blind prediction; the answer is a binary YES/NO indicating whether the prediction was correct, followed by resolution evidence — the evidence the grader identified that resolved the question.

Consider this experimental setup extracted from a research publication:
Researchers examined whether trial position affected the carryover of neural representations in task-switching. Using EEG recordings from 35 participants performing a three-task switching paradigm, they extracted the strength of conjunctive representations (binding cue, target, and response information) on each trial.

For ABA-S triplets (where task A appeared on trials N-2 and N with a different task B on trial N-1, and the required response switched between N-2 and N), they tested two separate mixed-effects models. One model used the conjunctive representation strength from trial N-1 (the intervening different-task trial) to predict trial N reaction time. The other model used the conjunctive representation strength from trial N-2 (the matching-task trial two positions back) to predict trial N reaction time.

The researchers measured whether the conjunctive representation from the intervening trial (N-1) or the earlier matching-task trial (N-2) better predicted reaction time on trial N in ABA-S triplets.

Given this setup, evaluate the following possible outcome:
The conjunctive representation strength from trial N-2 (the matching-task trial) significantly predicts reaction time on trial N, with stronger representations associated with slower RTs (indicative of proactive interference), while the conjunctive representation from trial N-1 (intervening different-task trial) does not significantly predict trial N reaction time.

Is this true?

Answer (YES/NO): YES